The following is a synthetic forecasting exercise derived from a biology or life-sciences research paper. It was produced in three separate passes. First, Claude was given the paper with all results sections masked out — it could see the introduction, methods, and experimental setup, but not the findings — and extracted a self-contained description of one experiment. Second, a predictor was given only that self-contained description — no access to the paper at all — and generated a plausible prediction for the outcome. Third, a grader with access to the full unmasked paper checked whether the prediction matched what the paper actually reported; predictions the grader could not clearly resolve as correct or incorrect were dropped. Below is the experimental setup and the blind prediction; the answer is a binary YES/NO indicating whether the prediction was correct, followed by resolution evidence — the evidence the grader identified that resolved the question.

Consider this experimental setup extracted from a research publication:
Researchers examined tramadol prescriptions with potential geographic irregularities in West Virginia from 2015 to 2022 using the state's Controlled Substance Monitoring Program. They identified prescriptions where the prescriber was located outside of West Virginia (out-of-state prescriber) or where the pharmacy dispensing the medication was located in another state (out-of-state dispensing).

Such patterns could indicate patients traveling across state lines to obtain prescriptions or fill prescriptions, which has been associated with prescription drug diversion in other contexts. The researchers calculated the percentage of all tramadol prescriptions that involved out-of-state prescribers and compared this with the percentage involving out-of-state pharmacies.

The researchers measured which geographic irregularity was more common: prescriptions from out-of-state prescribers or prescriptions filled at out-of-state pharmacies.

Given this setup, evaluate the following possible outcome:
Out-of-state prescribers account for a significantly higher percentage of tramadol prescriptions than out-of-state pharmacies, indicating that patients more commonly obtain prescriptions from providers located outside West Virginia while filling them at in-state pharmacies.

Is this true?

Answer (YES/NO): YES